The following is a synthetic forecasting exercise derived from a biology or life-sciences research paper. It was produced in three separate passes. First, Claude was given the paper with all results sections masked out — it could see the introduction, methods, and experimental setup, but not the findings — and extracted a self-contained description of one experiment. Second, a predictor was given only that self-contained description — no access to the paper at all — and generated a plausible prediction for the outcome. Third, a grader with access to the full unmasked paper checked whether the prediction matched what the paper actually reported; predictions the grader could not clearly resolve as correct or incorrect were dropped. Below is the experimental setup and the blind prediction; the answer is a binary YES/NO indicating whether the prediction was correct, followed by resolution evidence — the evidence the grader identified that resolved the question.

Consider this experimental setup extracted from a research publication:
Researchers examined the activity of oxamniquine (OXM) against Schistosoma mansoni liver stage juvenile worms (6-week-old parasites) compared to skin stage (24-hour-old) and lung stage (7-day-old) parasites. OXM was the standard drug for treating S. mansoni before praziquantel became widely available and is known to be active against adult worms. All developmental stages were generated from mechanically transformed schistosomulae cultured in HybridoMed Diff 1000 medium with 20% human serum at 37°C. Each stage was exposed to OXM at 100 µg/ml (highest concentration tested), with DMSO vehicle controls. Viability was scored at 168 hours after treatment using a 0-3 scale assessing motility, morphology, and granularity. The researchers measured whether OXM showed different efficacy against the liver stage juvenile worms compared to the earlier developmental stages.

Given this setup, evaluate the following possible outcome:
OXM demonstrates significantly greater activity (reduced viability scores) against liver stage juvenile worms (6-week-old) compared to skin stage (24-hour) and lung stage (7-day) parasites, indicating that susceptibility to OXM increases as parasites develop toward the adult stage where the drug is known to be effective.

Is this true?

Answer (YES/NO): NO